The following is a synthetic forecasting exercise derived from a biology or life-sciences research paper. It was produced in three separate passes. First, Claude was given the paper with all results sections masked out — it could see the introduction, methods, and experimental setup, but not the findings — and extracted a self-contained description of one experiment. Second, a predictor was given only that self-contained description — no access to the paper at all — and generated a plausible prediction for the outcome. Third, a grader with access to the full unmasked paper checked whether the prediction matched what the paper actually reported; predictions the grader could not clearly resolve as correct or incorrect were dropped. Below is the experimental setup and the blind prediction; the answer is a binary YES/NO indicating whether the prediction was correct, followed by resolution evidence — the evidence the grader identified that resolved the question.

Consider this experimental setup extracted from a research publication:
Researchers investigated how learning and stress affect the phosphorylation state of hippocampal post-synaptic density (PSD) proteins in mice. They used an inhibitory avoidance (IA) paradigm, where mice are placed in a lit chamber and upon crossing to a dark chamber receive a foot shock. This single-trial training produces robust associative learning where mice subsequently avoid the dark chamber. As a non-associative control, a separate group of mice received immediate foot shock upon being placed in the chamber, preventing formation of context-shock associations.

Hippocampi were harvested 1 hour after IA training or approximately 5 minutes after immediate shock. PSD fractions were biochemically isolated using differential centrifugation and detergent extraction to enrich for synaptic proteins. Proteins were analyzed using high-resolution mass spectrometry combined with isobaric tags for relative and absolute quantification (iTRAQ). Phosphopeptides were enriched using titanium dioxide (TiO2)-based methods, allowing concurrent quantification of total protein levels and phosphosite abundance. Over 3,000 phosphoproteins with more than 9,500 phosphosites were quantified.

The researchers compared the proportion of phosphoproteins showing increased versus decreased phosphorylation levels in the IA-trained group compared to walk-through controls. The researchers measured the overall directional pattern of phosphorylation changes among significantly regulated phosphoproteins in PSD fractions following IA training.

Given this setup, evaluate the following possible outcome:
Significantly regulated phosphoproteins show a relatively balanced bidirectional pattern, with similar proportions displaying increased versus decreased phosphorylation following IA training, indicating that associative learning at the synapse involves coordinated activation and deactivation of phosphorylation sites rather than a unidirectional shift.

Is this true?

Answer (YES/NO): NO